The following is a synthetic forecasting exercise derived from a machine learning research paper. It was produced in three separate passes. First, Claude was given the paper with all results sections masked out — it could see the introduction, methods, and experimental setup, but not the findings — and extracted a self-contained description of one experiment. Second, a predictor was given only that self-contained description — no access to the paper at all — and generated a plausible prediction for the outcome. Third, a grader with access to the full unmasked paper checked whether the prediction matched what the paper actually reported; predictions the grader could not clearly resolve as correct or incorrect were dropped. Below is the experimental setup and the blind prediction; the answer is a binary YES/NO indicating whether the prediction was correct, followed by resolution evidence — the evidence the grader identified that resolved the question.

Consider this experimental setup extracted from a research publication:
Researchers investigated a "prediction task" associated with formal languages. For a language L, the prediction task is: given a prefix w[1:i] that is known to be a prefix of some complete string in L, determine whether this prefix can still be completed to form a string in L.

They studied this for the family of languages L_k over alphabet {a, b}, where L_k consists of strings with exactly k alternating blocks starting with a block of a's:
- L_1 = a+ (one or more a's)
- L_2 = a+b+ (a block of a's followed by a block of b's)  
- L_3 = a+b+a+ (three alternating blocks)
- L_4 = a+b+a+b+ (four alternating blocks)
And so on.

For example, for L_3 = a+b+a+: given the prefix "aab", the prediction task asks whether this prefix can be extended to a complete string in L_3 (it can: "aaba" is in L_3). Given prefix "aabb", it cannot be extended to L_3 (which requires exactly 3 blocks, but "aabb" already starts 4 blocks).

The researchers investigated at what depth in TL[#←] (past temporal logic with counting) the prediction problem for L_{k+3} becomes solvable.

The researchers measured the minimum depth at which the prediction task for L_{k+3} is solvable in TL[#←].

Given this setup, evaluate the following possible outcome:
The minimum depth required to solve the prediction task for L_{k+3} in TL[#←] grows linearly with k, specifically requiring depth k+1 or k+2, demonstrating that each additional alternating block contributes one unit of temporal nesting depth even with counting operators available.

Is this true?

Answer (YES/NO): YES